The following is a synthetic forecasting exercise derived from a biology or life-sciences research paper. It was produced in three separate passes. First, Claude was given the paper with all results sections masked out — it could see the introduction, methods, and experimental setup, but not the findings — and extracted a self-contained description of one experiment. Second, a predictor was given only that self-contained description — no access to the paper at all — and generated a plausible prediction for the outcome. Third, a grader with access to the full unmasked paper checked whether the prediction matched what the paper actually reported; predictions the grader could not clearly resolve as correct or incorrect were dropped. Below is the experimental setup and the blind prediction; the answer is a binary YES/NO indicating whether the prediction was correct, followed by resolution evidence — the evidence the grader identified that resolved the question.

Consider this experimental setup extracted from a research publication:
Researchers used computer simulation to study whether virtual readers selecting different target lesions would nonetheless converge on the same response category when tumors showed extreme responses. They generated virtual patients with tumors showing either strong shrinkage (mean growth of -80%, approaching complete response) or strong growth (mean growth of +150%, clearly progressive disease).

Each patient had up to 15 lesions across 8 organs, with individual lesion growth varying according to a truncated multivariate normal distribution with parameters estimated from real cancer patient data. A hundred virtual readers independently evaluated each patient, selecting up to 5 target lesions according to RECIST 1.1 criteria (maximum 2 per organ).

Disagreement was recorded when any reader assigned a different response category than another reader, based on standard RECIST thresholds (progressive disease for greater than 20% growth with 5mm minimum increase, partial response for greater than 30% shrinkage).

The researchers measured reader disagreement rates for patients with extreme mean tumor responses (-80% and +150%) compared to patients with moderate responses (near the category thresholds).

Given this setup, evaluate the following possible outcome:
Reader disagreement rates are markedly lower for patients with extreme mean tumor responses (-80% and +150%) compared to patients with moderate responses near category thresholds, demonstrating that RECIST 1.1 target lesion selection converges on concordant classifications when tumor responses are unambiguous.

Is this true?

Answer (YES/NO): YES